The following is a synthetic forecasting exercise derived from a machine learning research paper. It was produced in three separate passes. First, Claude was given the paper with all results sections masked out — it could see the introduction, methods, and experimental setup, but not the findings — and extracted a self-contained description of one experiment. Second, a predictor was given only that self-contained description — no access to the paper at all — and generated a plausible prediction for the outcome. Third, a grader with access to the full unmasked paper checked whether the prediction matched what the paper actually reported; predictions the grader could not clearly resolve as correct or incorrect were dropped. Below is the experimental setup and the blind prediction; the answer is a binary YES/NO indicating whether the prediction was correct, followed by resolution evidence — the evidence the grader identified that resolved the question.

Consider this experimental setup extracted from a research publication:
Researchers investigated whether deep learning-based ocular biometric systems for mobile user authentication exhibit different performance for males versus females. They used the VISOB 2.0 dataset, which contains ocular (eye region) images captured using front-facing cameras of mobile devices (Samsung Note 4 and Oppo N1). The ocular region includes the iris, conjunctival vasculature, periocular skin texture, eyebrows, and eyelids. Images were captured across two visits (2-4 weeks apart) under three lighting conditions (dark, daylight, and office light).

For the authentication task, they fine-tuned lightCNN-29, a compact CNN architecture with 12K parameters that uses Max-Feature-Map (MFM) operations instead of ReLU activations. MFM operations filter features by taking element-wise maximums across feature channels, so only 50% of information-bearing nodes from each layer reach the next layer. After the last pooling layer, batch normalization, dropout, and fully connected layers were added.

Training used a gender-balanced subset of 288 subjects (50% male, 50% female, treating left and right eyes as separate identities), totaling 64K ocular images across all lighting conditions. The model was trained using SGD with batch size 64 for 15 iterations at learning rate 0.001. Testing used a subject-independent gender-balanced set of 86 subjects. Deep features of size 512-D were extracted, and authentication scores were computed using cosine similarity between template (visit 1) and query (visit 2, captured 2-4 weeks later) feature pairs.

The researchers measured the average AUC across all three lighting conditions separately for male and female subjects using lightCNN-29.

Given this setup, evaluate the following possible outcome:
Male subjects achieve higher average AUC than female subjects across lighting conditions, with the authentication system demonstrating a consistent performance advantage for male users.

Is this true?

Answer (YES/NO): NO